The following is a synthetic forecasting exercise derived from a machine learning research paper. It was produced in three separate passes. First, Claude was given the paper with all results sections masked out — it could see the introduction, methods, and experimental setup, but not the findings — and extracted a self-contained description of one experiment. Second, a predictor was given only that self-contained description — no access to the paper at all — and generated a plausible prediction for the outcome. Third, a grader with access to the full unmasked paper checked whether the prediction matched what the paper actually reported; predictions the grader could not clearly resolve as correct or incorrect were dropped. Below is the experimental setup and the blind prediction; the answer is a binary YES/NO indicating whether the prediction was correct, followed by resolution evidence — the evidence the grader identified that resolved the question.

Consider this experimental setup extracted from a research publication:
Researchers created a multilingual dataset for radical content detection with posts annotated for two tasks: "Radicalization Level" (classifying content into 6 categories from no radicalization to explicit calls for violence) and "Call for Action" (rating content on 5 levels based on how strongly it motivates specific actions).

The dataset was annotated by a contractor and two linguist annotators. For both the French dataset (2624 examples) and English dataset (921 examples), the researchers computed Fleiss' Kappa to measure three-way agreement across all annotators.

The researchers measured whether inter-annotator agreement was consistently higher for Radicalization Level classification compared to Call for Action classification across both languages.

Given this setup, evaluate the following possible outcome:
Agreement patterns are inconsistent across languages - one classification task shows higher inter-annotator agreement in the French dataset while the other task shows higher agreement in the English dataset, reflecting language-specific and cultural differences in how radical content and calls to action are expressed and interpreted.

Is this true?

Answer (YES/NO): NO